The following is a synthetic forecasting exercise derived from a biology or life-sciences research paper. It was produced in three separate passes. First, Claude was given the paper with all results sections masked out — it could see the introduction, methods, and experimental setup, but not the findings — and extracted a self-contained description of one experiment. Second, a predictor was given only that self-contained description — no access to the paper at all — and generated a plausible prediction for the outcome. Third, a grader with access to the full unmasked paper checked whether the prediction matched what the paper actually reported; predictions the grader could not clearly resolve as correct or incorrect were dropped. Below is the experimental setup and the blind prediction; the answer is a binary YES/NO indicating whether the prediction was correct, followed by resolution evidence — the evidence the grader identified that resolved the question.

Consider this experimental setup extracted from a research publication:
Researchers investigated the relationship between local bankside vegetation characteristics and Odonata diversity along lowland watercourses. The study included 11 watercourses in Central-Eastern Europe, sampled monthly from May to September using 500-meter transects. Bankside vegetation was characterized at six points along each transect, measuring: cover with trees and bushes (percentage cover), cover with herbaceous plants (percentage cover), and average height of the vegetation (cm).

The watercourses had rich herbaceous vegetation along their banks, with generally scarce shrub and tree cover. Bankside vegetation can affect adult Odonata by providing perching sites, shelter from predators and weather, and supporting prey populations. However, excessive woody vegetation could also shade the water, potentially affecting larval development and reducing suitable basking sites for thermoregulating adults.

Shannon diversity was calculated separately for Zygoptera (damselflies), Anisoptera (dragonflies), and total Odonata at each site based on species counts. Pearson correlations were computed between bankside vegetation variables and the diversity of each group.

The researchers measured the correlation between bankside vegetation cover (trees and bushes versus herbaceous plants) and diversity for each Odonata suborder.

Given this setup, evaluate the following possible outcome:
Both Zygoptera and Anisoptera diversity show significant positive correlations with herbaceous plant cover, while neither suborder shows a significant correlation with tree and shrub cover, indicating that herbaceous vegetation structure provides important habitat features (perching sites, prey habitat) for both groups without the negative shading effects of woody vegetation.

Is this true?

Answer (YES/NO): NO